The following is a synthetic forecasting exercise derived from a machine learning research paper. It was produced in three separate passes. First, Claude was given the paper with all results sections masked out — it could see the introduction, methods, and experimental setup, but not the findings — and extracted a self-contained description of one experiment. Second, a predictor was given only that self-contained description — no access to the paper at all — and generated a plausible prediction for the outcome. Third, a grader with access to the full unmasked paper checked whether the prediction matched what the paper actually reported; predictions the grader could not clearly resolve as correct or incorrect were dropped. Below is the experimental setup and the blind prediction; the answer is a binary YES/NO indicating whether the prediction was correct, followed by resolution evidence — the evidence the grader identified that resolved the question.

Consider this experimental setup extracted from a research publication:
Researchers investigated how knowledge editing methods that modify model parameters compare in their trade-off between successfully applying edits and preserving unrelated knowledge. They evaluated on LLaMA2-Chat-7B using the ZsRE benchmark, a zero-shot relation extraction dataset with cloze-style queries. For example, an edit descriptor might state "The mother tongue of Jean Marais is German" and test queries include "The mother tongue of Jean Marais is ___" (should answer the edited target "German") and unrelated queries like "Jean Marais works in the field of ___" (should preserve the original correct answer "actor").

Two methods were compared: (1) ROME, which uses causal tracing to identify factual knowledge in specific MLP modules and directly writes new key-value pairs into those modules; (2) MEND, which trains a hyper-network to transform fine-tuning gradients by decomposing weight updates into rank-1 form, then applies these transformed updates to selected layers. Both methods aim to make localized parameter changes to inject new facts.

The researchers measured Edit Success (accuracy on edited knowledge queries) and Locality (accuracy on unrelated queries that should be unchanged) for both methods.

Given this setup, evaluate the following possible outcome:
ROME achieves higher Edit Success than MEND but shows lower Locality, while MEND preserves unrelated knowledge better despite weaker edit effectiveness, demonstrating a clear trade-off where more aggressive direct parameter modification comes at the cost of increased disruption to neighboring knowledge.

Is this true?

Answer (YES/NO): NO